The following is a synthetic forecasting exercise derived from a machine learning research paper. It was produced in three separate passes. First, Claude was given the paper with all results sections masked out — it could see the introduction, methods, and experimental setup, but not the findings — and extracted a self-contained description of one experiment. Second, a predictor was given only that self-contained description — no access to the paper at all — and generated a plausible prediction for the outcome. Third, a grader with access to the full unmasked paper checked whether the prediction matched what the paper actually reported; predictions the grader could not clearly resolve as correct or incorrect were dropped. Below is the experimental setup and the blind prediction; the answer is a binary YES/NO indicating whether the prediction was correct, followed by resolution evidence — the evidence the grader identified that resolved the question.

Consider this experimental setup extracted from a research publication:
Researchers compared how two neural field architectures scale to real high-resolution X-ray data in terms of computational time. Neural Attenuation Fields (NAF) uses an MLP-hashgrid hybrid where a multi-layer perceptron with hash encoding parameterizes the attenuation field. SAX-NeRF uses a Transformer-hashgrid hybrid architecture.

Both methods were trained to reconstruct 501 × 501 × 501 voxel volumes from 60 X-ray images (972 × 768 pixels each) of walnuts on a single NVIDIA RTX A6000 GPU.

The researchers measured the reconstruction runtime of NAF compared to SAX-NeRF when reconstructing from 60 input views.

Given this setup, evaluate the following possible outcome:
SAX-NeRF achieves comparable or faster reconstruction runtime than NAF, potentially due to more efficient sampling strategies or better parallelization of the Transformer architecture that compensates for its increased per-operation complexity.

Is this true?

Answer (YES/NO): YES